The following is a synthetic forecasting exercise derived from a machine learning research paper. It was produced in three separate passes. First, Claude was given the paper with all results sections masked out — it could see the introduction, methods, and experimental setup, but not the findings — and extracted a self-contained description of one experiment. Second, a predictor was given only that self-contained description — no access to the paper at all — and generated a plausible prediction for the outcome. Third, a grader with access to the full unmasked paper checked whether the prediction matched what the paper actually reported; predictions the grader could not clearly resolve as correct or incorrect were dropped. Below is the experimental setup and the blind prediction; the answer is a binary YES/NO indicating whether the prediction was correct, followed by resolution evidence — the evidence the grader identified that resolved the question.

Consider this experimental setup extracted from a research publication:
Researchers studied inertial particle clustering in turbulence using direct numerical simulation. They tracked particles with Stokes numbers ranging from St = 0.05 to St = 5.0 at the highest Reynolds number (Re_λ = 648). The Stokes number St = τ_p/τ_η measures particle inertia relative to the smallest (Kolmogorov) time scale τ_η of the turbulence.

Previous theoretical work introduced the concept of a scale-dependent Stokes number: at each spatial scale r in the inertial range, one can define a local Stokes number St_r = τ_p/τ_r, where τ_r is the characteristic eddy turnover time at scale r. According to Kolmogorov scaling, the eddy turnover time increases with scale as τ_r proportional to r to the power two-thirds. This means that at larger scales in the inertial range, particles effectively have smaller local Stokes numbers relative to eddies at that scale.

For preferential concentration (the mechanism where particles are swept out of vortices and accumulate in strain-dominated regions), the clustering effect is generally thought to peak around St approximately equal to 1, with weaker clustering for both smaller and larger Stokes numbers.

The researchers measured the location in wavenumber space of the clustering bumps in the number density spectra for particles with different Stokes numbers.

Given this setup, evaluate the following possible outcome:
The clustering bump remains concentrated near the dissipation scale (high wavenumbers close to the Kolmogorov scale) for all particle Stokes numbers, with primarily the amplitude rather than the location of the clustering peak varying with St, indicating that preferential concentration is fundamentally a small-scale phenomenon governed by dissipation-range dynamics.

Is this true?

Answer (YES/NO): NO